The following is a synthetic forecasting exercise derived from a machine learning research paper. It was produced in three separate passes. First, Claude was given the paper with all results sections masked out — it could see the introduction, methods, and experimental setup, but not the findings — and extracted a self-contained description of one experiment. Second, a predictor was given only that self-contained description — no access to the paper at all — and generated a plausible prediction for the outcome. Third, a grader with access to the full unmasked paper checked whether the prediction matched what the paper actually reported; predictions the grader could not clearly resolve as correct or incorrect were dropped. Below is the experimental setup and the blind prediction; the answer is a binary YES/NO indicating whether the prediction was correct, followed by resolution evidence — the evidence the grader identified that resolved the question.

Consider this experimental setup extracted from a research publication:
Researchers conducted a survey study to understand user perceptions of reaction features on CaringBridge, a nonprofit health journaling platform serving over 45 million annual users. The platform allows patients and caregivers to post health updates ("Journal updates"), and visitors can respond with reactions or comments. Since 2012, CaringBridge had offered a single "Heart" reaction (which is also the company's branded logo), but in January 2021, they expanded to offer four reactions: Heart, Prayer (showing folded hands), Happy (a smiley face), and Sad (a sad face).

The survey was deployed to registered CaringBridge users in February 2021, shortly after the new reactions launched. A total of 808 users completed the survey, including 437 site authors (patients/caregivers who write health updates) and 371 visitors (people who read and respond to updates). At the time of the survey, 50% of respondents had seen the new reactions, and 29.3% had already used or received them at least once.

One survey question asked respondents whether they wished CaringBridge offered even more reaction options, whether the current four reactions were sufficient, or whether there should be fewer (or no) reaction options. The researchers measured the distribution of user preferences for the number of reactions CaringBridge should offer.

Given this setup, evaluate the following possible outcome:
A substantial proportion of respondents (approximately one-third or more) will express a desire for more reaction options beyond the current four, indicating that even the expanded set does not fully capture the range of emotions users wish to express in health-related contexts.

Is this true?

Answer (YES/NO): YES